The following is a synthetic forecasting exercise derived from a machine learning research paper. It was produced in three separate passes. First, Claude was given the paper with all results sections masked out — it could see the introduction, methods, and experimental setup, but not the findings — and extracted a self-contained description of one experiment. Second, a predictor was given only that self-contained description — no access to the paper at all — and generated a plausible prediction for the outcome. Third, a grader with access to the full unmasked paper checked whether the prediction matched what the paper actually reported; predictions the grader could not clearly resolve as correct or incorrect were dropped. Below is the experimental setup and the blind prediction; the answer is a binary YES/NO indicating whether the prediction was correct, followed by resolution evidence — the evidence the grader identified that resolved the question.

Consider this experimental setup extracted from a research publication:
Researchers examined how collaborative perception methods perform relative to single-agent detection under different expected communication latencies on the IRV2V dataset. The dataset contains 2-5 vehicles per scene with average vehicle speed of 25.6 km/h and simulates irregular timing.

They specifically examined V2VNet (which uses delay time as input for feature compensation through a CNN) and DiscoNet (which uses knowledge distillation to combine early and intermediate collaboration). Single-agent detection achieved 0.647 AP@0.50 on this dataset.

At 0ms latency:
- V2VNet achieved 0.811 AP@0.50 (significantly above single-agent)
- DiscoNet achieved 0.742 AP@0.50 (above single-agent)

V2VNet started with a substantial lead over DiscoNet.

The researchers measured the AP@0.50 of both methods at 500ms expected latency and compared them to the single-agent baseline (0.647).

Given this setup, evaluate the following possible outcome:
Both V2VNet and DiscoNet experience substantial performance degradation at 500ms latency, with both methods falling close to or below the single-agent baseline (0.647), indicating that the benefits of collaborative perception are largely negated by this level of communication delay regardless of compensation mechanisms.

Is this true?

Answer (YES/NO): YES